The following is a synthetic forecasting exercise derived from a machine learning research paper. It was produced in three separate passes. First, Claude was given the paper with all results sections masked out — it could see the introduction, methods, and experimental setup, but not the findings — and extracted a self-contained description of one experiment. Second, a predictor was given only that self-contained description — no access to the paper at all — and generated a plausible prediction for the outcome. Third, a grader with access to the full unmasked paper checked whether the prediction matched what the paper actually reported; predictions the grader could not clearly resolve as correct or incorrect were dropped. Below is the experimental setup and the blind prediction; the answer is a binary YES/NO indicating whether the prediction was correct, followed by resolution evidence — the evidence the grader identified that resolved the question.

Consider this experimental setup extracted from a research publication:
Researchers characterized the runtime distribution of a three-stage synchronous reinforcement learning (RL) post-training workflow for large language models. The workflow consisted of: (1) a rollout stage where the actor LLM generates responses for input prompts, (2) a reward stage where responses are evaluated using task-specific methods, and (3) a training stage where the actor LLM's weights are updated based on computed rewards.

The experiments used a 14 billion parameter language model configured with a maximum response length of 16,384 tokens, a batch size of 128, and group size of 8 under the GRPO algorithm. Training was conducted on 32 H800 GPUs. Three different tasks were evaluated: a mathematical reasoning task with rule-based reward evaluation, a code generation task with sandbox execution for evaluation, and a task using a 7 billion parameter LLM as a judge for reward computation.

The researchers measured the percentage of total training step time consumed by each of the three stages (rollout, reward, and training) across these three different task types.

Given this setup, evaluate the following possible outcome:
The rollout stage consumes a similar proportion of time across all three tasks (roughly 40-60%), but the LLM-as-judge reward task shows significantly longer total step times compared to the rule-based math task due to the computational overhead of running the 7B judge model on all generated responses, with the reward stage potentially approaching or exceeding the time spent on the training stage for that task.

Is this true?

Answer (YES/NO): NO